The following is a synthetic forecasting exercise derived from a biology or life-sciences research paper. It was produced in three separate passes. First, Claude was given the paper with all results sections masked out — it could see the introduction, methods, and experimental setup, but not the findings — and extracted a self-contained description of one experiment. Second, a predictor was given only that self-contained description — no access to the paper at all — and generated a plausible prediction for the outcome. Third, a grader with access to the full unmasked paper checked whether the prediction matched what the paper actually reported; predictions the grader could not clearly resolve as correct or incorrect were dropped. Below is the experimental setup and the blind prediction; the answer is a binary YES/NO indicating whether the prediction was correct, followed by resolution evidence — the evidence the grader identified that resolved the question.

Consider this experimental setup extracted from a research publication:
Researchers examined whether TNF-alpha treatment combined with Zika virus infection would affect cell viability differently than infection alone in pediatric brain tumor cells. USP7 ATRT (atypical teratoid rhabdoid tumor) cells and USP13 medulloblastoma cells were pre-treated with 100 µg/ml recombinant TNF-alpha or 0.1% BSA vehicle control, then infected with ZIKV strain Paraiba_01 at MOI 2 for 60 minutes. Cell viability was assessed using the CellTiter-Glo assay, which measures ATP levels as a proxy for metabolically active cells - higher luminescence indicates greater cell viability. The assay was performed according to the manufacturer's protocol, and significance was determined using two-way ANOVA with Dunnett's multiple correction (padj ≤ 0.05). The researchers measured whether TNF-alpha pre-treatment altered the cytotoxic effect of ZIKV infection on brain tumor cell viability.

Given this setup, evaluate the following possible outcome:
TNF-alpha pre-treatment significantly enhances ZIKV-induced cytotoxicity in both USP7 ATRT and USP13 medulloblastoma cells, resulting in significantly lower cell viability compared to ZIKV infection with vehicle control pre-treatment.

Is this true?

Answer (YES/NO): NO